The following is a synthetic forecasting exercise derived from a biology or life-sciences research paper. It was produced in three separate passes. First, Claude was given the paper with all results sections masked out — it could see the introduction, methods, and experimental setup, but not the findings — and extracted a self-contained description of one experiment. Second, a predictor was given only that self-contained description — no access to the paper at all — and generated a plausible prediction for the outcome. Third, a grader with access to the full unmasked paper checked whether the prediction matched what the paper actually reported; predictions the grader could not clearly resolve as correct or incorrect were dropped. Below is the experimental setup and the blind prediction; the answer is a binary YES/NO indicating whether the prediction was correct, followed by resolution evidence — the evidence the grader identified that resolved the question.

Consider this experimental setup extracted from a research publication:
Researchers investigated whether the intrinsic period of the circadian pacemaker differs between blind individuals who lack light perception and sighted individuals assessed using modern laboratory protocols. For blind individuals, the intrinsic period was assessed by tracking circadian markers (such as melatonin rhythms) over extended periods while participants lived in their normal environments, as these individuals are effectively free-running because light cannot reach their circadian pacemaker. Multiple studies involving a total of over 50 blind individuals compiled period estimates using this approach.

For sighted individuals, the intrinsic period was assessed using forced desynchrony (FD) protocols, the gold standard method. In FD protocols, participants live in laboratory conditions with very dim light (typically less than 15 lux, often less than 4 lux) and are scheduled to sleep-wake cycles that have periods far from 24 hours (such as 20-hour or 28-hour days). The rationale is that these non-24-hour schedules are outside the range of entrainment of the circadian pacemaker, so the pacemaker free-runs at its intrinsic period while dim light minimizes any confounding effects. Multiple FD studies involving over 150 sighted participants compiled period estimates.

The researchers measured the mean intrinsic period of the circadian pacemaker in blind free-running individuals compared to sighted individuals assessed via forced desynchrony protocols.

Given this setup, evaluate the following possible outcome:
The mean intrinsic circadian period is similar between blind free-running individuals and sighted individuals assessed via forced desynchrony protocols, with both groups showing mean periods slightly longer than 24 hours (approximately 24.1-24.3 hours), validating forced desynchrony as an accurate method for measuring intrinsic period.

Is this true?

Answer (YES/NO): NO